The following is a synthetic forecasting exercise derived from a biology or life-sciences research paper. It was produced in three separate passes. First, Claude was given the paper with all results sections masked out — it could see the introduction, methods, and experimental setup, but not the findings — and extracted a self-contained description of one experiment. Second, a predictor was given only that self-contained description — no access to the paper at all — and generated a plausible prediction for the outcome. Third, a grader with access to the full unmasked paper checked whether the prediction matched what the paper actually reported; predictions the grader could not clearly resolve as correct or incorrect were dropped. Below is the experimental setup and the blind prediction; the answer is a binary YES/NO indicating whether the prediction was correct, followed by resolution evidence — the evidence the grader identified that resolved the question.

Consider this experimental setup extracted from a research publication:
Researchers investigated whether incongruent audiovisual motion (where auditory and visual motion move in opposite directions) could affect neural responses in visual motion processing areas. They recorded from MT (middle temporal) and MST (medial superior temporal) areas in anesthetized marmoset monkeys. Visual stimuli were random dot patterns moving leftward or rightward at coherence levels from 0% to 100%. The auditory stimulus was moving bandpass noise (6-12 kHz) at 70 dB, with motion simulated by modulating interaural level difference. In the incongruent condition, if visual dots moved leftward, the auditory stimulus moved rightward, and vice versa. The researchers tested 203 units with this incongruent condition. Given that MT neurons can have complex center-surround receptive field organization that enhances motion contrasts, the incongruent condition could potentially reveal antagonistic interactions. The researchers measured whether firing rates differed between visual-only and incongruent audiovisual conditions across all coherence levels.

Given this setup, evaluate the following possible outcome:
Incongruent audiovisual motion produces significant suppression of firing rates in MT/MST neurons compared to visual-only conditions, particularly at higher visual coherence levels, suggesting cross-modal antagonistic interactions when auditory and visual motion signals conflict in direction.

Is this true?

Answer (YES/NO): NO